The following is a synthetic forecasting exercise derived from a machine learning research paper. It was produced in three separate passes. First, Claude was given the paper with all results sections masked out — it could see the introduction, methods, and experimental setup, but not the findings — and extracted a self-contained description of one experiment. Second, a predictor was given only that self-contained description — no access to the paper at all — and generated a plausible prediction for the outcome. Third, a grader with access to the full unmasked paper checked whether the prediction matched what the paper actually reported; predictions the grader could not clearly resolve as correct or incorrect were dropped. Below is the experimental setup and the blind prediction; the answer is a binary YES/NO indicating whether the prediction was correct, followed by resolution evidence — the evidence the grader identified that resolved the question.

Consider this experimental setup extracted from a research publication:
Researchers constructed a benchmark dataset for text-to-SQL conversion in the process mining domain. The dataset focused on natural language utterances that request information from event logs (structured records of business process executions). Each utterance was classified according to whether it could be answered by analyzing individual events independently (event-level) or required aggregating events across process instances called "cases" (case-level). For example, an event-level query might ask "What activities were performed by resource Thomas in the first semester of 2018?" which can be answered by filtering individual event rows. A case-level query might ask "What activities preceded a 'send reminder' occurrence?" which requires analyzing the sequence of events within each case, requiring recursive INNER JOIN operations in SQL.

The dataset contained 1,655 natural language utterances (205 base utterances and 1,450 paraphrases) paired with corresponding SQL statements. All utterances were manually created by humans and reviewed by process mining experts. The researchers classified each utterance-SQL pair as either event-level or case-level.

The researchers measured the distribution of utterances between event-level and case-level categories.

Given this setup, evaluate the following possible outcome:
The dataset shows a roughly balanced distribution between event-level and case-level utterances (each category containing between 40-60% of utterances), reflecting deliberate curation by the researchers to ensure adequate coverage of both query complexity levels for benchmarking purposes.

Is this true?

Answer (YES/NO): YES